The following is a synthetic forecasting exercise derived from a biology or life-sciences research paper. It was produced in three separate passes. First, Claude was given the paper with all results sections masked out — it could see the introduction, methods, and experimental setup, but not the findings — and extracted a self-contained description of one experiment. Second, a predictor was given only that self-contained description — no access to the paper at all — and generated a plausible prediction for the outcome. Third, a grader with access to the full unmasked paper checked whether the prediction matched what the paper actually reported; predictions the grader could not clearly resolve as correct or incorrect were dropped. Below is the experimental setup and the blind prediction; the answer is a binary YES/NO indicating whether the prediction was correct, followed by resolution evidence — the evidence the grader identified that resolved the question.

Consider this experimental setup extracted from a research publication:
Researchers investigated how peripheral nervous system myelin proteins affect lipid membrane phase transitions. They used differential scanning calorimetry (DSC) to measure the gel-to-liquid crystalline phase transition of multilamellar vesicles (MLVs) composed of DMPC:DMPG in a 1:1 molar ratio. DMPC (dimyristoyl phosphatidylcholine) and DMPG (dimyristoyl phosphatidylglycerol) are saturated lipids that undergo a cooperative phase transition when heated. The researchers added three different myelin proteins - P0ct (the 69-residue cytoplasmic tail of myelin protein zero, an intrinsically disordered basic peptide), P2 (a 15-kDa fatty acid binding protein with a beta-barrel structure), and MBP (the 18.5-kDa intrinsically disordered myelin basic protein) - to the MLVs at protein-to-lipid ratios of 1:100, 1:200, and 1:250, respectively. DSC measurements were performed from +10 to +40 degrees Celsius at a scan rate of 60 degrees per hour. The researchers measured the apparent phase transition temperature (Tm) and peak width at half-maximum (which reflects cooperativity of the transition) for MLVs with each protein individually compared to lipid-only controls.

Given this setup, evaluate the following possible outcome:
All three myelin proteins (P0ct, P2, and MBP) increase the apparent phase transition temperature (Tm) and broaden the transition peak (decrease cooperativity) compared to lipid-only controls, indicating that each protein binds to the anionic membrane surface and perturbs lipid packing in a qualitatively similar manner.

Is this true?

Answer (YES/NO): NO